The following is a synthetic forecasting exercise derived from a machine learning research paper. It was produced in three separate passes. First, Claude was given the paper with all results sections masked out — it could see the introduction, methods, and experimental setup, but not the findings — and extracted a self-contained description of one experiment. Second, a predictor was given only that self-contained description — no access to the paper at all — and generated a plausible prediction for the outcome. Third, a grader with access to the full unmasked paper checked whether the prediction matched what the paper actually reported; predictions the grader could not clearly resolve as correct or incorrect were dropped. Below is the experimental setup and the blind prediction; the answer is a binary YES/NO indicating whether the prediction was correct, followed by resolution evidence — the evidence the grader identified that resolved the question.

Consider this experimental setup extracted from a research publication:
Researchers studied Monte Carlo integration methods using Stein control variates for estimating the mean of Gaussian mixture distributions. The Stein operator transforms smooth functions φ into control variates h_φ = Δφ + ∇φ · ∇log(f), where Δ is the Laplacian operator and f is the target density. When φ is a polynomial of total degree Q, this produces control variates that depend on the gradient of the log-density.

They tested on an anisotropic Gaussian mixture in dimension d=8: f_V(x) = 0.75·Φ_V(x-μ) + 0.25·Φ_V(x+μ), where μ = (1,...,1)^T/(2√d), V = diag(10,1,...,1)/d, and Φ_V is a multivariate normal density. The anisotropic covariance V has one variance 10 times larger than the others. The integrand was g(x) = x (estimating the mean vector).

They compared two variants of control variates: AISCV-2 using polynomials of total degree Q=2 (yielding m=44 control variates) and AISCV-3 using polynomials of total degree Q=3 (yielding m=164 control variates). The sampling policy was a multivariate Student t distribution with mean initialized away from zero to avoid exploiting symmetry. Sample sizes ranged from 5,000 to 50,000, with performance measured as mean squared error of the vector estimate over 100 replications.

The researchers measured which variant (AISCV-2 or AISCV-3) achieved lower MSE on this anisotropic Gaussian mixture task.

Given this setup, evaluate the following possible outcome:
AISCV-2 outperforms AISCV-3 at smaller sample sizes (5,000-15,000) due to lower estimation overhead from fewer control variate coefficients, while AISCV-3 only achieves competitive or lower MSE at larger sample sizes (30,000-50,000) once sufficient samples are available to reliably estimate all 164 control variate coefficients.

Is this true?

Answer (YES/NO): NO